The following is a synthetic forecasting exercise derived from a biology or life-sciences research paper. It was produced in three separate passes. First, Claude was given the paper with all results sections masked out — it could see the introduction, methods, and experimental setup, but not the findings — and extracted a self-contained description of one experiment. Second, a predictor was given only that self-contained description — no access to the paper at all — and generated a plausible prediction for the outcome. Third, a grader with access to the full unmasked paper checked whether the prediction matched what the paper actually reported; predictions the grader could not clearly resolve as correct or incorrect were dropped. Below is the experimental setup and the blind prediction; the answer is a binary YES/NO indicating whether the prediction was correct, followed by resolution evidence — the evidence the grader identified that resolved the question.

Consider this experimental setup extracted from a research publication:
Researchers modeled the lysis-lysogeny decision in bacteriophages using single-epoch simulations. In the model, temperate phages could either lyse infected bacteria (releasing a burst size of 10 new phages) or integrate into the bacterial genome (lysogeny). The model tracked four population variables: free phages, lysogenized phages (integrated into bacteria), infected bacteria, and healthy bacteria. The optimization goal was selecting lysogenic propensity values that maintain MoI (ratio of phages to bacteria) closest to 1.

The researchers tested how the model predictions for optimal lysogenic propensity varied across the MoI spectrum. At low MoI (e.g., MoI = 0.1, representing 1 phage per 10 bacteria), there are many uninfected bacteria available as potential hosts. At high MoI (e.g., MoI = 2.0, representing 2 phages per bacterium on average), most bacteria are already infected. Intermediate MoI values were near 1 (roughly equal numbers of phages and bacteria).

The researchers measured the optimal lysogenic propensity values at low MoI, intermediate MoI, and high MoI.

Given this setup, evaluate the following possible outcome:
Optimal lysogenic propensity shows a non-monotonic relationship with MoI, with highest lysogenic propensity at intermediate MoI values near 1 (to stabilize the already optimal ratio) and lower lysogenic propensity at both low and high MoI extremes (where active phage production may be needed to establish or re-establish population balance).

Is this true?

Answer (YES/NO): NO